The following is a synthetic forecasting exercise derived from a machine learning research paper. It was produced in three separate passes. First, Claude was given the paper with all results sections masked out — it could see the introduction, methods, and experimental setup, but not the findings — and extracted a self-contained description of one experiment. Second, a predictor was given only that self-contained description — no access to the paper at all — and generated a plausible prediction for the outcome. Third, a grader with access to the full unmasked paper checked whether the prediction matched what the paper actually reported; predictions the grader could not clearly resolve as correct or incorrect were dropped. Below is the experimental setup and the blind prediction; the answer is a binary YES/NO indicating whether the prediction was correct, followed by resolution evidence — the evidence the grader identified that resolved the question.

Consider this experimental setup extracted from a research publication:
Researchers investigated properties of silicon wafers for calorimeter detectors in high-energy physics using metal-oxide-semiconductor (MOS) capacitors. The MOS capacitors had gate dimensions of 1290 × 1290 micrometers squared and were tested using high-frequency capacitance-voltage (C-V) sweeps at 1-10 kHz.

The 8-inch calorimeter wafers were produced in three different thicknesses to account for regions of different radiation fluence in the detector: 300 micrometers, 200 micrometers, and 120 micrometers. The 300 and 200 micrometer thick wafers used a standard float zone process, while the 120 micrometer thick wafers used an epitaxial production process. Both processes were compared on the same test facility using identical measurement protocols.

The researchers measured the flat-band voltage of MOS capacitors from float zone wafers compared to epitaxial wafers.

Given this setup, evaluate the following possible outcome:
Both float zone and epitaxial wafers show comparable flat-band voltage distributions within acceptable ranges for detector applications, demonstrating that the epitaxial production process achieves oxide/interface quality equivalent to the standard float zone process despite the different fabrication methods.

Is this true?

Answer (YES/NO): NO